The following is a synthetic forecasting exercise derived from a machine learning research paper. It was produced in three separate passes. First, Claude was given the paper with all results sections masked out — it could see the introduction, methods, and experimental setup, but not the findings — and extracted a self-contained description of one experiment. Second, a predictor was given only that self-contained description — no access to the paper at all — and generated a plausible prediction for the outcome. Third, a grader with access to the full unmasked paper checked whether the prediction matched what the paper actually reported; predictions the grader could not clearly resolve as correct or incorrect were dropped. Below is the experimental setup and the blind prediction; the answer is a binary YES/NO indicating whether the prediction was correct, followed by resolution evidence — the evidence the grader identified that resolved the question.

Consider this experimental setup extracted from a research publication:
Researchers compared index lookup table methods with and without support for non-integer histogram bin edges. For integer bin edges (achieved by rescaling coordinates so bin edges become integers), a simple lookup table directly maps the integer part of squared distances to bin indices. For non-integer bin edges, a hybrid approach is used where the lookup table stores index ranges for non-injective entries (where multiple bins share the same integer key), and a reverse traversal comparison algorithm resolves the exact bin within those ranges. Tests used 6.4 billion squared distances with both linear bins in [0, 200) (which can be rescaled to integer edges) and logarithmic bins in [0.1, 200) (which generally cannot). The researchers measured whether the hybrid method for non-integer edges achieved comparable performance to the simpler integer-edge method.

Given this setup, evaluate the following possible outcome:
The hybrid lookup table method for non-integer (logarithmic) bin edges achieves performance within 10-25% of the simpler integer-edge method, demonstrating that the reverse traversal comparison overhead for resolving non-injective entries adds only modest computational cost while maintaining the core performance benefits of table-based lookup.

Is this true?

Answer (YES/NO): NO